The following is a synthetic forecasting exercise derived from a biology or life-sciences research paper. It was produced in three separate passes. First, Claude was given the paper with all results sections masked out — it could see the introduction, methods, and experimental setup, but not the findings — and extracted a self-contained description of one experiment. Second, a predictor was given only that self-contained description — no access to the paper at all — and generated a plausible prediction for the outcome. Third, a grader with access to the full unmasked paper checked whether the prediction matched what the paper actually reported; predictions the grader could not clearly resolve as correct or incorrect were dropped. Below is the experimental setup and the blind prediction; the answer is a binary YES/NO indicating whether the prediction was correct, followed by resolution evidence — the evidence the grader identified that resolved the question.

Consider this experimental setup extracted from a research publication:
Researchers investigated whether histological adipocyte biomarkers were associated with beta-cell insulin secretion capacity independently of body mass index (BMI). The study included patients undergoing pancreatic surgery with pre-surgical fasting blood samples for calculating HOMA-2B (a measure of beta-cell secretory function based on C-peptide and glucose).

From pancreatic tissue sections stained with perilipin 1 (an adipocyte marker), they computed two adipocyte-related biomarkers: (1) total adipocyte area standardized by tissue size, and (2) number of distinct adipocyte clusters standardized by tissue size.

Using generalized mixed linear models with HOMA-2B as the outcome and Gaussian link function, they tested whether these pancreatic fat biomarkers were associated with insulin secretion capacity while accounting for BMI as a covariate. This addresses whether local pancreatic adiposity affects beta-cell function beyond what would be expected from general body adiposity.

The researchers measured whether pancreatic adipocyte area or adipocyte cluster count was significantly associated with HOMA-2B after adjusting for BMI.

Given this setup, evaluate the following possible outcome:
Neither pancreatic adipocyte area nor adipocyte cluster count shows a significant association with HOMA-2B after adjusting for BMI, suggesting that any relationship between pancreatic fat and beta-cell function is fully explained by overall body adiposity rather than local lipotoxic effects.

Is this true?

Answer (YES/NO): NO